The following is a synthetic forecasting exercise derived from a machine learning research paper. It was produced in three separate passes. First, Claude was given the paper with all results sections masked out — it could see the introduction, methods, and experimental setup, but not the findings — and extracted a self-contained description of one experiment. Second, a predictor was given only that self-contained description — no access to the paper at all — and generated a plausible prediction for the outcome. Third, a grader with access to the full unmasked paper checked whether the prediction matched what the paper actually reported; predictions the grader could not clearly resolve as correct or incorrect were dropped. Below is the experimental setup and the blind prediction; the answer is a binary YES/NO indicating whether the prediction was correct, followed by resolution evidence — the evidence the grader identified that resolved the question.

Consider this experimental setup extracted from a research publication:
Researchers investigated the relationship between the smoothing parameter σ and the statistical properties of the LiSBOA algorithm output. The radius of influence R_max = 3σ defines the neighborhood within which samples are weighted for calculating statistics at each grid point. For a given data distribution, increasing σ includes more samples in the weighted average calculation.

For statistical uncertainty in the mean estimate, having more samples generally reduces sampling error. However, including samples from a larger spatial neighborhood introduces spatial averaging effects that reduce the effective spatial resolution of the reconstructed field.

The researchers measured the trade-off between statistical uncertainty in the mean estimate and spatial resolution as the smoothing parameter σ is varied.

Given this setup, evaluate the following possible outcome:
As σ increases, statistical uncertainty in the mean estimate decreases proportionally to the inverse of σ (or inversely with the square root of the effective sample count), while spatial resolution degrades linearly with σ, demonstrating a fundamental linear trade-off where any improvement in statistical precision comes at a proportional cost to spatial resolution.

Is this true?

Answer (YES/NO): NO